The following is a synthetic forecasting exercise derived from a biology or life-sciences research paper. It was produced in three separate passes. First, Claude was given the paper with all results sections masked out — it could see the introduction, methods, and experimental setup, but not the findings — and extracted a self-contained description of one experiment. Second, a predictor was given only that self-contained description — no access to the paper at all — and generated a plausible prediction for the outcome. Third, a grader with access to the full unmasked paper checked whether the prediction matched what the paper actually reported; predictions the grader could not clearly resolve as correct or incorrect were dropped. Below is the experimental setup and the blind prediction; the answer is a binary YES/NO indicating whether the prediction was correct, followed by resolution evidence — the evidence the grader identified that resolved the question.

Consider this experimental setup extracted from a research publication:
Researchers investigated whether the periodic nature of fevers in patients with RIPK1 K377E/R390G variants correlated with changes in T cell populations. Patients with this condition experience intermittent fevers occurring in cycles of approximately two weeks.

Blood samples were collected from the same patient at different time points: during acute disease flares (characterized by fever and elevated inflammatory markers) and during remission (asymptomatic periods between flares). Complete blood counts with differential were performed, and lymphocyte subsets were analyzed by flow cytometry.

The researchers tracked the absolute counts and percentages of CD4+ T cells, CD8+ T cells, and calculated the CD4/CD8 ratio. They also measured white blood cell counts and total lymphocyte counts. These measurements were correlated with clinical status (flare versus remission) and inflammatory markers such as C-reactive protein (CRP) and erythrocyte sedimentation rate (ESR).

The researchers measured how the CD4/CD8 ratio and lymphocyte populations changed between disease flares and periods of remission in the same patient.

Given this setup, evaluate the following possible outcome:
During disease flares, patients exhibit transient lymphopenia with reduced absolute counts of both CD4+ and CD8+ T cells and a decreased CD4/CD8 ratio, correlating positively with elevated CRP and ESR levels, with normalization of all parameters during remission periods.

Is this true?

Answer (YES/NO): NO